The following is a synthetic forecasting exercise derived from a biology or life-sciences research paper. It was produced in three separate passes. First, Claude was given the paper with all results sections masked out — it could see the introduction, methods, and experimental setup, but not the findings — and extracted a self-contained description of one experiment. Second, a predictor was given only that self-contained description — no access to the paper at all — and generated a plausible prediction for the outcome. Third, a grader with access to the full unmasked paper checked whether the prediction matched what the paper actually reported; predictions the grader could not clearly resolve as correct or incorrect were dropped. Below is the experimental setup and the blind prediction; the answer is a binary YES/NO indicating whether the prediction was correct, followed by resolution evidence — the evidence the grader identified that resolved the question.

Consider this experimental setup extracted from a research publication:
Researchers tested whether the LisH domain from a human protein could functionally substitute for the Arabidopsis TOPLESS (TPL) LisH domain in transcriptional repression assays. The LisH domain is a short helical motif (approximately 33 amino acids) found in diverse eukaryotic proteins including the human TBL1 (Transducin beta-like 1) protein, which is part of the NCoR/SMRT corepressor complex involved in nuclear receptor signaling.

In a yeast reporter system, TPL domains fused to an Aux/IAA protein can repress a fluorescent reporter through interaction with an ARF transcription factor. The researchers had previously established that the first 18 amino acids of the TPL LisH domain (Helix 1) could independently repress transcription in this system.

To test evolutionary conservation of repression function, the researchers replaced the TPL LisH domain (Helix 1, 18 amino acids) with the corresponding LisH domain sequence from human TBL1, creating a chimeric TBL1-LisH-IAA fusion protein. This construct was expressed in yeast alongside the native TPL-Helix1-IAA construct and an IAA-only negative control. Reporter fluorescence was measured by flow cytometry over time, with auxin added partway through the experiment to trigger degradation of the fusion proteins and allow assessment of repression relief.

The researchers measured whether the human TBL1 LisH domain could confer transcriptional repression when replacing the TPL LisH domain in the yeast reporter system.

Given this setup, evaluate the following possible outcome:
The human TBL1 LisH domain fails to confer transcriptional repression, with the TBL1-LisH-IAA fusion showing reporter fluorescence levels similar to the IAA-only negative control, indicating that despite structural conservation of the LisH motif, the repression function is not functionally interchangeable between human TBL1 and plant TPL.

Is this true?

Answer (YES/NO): NO